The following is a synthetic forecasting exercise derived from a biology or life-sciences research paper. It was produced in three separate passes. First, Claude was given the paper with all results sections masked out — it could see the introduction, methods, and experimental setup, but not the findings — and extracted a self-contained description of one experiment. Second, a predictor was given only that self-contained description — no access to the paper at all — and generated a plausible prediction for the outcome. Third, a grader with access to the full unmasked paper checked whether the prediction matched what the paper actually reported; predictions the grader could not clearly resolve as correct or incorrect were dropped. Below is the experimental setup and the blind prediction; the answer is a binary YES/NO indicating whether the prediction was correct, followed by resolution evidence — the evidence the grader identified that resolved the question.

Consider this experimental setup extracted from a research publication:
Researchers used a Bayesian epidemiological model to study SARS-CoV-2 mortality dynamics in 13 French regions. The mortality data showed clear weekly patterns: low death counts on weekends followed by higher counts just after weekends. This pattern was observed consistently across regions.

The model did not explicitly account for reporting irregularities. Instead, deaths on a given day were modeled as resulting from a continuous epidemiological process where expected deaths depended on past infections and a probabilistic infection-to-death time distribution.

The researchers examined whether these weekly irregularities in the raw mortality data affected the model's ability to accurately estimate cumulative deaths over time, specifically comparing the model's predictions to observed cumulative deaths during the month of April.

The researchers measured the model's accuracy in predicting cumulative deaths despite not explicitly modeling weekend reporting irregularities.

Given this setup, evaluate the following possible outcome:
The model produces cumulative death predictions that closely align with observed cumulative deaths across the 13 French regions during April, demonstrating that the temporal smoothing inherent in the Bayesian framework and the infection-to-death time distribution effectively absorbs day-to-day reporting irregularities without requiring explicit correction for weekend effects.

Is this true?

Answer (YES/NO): YES